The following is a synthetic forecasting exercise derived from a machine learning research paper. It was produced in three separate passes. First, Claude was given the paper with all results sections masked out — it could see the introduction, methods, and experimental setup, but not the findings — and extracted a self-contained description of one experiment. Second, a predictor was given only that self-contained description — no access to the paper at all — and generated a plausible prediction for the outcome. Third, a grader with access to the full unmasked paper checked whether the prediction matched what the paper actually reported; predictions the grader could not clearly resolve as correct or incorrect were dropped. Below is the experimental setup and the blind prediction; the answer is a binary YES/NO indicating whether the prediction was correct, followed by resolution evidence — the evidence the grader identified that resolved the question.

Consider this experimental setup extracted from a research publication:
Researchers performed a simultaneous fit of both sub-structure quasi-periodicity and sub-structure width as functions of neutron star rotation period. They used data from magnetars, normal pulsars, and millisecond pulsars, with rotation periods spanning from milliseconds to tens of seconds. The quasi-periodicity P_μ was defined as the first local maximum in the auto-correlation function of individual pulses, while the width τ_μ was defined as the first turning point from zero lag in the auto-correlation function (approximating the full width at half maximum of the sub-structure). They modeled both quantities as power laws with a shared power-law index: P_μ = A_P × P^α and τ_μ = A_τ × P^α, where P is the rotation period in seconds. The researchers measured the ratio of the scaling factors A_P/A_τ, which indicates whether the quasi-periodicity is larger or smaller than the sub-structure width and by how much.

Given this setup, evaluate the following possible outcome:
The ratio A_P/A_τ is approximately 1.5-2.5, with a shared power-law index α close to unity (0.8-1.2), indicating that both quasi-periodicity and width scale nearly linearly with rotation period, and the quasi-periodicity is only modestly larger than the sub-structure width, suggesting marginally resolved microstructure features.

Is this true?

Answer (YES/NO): YES